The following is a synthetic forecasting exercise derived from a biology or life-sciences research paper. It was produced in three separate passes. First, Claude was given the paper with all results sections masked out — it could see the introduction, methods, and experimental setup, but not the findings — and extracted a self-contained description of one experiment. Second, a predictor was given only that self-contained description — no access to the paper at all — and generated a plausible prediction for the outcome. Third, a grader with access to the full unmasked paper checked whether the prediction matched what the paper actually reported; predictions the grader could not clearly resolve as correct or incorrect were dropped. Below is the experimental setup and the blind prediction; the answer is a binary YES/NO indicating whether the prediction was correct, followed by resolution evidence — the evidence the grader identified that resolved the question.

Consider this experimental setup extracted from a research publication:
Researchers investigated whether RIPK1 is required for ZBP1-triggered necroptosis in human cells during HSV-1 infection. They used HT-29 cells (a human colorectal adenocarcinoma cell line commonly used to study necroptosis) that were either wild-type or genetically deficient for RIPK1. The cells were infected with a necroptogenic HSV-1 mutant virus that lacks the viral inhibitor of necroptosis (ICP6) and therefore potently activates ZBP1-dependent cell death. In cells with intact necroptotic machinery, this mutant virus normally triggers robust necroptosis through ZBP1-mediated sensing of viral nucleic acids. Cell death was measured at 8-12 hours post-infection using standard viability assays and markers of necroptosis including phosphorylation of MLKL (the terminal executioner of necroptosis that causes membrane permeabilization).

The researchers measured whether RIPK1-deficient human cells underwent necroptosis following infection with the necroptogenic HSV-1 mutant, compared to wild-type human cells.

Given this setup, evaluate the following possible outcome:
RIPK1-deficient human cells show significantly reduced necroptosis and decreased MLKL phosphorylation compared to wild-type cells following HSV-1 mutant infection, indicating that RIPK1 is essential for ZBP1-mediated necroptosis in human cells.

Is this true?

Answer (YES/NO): YES